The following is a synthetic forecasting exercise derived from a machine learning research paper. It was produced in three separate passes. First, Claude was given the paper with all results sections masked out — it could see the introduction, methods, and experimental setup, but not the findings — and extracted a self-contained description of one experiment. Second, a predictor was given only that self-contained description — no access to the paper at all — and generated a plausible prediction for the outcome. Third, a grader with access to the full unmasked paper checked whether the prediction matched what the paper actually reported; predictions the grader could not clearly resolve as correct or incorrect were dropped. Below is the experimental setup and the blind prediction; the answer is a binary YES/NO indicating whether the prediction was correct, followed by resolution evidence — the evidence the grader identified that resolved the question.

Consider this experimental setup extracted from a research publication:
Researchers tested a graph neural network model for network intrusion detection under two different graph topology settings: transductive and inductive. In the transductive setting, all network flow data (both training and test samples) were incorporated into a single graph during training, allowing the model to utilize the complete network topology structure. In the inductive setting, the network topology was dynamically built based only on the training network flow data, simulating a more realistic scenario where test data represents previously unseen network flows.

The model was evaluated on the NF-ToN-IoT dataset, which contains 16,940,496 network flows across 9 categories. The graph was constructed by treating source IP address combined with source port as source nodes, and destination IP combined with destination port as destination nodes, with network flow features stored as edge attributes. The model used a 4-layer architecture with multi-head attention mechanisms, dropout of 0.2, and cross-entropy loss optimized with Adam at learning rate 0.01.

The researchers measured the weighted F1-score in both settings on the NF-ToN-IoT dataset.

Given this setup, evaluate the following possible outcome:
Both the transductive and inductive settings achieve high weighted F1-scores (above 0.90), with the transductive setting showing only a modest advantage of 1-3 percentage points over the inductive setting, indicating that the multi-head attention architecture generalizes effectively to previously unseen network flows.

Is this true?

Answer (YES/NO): NO